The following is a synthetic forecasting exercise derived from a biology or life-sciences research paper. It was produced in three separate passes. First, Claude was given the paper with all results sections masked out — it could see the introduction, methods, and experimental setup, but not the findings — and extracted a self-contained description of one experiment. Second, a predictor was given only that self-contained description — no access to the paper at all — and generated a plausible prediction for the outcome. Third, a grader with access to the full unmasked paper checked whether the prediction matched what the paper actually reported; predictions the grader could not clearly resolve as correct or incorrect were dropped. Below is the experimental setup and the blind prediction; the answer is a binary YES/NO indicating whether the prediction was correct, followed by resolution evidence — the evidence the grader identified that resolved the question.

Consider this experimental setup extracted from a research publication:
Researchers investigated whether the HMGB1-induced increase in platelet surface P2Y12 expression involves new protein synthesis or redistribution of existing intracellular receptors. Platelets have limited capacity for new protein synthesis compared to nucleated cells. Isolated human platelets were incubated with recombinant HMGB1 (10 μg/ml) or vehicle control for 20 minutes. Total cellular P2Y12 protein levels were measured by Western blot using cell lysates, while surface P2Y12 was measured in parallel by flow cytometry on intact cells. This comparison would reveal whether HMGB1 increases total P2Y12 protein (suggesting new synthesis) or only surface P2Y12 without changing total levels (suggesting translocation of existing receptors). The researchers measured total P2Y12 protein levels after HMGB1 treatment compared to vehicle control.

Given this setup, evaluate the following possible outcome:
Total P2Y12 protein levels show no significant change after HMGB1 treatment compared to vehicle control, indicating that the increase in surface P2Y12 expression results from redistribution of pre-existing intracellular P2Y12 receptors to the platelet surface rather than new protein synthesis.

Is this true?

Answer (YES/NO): YES